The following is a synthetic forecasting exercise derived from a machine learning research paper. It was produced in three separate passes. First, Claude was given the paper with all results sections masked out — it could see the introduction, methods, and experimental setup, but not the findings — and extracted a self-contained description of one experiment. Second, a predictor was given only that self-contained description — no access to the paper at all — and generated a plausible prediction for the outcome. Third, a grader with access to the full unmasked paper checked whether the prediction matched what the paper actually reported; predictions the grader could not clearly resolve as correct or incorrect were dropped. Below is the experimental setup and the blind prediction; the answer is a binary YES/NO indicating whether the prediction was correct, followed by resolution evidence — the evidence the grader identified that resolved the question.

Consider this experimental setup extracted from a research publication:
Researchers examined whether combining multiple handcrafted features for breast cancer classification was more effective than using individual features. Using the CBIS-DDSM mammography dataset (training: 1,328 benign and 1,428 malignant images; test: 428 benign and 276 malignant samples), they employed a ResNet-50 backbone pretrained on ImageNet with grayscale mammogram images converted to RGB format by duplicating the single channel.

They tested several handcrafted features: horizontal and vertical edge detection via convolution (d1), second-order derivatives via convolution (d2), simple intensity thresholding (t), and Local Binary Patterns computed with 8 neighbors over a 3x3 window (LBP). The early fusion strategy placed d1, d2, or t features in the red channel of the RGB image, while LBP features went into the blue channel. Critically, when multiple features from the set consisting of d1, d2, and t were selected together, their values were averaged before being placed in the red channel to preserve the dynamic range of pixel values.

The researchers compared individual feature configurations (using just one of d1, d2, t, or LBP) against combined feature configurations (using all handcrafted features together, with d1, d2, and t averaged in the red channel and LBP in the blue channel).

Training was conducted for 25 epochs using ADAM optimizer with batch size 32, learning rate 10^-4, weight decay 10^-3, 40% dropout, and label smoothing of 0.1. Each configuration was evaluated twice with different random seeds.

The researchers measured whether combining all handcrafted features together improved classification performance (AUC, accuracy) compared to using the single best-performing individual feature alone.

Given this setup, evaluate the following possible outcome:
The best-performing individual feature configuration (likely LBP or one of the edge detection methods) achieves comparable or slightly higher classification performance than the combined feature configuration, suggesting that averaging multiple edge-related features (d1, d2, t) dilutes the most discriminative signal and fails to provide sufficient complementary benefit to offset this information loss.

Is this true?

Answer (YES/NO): YES